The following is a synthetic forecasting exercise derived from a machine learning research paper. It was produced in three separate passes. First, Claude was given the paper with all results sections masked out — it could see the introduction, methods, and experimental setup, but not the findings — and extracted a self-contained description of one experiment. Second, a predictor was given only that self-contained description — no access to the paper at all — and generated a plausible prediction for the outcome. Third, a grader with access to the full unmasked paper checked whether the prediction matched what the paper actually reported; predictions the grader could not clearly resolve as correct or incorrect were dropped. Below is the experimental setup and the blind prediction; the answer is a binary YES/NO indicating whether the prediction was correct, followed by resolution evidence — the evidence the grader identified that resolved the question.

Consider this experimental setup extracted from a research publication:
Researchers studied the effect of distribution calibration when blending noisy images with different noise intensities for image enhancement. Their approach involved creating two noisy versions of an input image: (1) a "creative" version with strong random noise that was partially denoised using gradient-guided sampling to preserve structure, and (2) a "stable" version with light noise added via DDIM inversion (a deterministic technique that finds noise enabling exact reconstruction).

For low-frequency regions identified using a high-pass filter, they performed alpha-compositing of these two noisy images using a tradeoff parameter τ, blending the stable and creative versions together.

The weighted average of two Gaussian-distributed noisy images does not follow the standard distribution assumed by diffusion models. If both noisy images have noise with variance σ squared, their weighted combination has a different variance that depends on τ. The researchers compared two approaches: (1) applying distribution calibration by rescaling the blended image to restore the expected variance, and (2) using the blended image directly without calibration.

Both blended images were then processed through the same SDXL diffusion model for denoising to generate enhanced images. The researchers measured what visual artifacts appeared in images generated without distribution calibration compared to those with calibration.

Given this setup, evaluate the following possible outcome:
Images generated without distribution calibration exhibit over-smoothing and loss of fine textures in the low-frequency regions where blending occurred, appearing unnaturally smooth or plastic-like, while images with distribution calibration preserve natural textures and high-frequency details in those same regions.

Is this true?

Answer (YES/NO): NO